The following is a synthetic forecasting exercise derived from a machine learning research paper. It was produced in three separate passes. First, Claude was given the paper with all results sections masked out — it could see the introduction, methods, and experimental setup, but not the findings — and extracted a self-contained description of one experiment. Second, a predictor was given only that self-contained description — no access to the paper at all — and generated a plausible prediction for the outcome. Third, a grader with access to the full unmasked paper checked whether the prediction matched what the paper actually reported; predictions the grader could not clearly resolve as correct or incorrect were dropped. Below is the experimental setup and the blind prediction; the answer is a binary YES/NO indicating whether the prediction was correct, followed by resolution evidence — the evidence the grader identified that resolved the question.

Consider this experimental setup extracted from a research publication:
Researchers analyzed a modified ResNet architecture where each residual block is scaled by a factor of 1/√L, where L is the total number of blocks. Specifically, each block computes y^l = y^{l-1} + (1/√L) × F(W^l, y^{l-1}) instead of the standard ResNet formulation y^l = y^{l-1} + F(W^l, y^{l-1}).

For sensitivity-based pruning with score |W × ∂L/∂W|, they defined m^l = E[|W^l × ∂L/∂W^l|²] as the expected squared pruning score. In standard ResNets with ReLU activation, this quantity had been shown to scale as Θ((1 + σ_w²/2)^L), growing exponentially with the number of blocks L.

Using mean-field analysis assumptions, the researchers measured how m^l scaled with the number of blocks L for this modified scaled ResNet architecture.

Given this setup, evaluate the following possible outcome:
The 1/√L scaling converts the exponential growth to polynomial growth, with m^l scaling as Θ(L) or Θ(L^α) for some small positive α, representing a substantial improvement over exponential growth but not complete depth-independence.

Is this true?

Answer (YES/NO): NO